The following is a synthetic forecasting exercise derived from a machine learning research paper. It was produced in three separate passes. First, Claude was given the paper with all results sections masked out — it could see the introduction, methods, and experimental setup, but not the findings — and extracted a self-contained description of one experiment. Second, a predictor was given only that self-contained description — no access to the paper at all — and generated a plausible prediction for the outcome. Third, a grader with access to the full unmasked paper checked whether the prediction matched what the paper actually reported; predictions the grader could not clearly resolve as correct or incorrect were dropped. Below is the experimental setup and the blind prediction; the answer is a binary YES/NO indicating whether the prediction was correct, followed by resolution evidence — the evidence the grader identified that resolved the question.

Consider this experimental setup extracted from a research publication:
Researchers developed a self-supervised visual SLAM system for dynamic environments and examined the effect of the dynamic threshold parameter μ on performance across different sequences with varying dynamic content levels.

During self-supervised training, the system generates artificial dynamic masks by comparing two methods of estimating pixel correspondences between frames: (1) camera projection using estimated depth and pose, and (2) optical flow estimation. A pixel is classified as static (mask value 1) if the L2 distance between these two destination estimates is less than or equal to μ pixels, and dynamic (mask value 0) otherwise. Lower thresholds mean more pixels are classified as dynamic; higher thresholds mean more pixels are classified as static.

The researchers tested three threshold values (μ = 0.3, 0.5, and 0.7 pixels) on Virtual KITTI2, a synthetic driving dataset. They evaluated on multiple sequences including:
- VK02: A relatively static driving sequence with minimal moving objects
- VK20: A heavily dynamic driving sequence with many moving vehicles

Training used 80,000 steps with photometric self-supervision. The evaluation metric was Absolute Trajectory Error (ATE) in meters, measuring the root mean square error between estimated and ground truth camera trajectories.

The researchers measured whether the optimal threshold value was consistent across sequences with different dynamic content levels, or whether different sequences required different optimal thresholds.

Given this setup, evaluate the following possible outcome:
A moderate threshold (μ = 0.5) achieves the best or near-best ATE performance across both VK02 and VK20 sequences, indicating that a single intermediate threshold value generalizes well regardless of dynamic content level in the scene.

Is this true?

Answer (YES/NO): YES